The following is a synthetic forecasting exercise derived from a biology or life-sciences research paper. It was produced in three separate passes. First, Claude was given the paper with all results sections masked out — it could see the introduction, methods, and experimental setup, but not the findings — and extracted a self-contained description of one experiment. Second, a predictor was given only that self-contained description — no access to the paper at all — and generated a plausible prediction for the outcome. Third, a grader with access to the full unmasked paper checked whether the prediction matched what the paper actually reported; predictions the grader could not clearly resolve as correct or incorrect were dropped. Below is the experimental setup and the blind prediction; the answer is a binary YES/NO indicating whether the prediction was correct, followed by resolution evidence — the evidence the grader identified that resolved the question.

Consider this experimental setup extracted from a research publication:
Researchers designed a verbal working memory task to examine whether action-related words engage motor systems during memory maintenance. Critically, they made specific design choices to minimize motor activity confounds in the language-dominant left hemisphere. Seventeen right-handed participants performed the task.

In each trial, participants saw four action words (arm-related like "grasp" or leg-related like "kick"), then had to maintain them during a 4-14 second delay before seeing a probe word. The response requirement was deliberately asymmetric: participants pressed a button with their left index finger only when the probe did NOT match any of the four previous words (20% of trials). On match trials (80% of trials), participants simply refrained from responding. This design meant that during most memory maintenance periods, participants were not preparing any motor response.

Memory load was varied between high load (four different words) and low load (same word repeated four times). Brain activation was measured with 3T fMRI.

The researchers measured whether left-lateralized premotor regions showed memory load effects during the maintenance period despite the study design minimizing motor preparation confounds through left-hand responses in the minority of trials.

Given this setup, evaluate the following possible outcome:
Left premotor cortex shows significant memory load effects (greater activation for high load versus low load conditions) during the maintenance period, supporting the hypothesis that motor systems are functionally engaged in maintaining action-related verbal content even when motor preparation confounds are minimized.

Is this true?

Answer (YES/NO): YES